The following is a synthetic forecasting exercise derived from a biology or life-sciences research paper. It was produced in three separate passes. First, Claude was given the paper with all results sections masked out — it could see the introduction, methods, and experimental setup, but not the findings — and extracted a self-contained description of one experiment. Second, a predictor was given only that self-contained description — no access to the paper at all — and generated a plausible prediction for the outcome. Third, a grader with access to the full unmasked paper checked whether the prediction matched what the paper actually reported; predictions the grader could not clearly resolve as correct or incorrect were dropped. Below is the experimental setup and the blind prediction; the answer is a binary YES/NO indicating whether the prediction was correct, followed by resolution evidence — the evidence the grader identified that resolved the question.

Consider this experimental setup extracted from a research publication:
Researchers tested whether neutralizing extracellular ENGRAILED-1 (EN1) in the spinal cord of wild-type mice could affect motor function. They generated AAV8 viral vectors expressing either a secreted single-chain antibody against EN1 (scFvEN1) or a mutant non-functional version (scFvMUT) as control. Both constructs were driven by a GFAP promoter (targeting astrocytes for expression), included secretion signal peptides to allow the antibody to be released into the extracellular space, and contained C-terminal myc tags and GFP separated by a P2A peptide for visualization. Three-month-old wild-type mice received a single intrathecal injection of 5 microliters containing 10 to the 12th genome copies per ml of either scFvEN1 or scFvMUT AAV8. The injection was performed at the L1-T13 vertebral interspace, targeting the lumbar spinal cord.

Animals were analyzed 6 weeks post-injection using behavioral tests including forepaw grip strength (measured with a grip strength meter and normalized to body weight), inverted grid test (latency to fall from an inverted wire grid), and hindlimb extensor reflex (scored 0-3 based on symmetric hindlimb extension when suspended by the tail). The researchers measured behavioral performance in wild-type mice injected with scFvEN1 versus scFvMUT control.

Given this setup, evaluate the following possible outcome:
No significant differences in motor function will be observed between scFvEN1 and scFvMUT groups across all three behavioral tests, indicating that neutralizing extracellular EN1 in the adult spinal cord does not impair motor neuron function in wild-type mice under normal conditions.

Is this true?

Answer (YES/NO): NO